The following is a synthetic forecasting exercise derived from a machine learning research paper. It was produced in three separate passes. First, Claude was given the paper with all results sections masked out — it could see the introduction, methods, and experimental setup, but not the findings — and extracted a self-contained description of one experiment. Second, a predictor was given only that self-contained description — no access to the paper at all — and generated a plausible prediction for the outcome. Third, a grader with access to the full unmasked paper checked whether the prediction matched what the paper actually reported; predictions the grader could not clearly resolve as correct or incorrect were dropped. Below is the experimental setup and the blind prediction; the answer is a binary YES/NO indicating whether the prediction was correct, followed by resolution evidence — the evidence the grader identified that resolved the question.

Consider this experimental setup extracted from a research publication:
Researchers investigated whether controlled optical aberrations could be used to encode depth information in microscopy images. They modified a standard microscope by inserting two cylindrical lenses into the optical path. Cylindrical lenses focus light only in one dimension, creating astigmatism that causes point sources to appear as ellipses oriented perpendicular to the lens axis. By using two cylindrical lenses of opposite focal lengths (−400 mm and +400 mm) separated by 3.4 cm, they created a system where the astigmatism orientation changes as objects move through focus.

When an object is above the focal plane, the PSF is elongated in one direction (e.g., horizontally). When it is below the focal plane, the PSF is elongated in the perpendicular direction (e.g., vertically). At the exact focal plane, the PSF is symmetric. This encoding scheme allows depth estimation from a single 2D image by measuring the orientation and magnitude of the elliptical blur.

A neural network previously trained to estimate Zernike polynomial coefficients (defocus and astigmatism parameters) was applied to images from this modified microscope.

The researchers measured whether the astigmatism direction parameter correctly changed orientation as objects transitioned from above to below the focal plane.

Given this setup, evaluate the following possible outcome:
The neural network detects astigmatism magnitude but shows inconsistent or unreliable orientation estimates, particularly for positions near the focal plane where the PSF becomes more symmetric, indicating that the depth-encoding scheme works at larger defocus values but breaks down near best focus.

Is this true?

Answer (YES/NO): NO